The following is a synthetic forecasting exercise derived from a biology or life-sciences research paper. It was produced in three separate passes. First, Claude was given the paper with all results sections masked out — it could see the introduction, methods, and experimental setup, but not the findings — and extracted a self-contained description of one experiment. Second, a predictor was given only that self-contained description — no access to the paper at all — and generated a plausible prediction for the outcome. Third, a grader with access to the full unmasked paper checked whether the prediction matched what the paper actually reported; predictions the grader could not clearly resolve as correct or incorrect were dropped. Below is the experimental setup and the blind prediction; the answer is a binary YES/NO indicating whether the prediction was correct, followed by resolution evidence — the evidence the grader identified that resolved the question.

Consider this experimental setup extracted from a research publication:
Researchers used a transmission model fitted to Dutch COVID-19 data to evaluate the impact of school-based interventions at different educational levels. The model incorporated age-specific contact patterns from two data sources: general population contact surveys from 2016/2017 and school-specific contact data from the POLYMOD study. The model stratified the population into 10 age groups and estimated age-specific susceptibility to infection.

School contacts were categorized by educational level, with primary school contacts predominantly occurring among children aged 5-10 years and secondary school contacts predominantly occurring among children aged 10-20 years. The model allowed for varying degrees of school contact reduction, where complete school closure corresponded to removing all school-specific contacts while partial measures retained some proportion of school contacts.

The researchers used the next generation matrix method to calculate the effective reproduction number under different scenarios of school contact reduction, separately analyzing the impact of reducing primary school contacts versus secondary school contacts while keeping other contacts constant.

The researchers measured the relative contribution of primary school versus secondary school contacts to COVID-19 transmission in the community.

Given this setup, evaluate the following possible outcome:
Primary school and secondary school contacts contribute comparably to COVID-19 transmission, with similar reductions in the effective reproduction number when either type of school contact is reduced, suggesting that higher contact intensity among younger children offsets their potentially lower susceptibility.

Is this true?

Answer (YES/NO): NO